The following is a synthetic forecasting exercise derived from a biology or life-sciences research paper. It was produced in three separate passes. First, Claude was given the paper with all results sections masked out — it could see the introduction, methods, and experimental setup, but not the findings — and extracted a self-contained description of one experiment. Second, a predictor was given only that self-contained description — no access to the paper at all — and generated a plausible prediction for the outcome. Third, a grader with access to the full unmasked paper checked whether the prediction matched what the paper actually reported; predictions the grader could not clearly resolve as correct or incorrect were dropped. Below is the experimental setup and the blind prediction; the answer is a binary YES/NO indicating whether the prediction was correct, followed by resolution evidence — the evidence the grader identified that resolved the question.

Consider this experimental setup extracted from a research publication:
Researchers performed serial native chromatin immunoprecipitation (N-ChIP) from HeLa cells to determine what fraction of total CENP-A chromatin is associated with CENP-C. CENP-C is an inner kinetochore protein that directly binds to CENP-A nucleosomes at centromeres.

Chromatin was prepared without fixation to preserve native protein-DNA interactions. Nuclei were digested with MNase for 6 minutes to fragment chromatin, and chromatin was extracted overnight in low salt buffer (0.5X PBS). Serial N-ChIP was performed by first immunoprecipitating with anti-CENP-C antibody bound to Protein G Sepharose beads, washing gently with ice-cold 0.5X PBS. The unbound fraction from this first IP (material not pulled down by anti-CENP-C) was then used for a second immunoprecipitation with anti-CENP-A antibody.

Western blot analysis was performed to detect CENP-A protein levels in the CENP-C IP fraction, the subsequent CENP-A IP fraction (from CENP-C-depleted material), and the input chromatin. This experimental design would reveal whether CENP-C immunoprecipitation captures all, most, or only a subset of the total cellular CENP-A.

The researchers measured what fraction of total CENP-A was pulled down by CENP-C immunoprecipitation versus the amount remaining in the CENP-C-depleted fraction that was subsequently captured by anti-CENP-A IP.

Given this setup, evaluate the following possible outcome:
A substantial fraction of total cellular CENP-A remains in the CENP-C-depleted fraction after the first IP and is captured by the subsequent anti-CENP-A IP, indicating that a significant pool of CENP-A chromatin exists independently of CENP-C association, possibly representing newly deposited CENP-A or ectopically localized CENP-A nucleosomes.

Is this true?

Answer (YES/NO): YES